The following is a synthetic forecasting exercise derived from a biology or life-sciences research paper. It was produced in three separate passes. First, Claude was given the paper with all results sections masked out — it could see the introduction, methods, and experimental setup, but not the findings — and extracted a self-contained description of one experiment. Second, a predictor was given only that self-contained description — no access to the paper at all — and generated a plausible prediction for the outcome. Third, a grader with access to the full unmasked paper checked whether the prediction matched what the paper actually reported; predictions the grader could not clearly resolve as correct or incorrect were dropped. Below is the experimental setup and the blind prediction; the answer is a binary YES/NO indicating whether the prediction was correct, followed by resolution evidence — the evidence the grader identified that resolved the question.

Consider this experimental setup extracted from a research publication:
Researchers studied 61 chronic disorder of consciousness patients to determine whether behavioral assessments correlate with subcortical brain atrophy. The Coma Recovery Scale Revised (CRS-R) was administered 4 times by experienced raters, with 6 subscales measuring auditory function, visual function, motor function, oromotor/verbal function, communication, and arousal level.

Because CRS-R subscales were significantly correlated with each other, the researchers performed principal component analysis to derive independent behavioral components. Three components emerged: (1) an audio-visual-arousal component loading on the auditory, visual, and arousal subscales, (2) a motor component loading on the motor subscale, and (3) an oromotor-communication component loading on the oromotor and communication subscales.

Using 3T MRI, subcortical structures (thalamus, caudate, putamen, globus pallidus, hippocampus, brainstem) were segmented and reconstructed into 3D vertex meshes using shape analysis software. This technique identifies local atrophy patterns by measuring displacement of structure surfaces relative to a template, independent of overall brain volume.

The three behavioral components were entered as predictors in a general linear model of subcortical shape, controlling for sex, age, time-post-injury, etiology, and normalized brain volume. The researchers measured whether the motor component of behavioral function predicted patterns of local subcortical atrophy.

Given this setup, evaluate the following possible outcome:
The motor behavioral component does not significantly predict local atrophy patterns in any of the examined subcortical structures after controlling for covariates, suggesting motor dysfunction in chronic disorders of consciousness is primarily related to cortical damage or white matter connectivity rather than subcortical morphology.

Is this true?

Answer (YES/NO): NO